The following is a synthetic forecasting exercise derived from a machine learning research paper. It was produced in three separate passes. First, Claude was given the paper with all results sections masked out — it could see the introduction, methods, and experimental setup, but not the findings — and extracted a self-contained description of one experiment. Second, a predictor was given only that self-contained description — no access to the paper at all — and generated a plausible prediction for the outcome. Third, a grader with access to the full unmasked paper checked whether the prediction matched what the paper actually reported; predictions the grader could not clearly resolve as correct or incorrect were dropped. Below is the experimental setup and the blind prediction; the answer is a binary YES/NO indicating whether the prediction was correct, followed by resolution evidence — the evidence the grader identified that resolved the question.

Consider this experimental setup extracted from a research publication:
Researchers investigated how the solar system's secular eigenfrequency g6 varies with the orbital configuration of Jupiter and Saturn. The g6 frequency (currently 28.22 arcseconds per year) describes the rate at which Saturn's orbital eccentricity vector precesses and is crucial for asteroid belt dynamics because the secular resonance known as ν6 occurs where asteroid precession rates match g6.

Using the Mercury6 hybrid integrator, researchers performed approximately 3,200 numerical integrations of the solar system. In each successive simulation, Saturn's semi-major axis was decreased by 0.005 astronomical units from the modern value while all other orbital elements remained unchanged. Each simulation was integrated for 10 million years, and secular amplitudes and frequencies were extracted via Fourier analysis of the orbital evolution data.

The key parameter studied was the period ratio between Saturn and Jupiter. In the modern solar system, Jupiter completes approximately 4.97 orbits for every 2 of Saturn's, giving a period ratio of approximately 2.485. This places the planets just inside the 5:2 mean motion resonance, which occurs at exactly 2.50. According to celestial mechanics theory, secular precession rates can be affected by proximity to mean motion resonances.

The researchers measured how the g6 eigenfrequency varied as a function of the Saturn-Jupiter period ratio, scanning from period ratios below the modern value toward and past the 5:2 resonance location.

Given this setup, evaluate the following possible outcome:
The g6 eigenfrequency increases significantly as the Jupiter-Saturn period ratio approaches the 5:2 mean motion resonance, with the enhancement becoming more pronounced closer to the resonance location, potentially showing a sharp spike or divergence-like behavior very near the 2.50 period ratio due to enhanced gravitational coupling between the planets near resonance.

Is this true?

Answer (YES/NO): YES